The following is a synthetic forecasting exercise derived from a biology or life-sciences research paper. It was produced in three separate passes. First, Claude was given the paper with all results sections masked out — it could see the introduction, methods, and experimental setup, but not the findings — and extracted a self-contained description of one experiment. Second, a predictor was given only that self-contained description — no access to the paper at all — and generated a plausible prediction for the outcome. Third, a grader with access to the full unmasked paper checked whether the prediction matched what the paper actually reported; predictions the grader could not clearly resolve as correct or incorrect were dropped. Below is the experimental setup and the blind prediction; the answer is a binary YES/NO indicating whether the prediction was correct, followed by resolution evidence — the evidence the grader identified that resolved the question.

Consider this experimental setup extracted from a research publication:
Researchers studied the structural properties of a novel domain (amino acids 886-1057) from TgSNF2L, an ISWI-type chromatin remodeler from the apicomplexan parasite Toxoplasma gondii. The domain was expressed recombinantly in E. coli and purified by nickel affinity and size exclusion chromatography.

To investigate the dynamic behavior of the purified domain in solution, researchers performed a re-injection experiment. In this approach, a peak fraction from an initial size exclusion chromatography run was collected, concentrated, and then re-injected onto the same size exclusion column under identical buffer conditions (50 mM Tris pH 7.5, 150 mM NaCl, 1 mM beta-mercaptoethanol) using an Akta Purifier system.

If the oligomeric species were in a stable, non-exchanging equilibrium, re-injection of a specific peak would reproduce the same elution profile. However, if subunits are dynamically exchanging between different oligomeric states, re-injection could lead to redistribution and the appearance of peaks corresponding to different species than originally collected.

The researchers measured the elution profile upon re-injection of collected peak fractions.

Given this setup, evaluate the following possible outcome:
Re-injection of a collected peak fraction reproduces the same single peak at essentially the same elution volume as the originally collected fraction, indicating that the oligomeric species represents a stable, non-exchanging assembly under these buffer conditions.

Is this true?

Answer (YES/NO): NO